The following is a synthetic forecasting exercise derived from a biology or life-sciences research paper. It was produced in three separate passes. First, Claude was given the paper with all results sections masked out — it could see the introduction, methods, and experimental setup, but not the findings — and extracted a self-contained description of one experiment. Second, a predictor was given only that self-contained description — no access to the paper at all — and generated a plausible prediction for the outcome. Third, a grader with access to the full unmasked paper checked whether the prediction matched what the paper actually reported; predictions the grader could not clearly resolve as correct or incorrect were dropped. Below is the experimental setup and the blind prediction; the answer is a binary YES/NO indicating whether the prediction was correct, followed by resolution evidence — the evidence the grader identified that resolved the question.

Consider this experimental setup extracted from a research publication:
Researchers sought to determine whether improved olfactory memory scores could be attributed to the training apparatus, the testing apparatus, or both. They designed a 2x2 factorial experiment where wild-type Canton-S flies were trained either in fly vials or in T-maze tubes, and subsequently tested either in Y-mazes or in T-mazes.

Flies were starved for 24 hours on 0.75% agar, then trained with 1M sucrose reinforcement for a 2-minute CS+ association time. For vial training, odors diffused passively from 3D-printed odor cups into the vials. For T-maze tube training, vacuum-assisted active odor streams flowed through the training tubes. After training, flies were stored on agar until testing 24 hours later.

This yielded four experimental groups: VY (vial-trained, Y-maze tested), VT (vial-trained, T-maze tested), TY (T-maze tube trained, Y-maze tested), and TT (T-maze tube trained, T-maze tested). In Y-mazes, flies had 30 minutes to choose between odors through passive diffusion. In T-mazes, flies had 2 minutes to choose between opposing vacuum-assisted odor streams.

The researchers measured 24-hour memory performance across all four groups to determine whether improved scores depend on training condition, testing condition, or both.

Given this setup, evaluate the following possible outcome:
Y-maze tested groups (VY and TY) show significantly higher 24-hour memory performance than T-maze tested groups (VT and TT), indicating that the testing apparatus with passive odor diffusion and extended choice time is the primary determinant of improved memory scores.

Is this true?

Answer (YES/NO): YES